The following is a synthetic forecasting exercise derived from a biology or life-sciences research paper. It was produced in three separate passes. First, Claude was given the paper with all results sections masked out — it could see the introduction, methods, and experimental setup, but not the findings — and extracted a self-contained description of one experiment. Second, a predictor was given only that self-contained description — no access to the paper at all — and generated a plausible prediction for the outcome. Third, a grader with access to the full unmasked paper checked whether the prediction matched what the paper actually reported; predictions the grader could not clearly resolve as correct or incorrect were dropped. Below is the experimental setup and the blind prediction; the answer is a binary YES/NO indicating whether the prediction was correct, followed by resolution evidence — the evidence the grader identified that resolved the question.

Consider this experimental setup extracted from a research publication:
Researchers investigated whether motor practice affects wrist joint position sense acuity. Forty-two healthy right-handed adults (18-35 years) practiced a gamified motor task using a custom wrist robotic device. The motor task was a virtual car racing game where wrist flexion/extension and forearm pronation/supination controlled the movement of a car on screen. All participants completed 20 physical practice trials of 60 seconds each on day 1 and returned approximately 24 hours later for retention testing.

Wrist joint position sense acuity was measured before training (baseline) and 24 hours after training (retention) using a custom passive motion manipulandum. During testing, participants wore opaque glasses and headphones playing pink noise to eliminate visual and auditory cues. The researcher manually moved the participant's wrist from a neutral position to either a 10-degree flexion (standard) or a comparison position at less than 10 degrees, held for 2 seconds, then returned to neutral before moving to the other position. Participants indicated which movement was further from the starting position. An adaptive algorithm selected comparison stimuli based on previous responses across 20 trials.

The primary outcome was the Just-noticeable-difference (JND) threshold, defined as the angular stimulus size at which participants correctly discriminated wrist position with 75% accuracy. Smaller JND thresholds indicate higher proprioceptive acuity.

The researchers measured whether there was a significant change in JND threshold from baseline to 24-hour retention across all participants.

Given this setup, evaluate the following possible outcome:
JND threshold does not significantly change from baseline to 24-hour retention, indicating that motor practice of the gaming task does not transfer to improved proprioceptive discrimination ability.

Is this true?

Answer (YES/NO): NO